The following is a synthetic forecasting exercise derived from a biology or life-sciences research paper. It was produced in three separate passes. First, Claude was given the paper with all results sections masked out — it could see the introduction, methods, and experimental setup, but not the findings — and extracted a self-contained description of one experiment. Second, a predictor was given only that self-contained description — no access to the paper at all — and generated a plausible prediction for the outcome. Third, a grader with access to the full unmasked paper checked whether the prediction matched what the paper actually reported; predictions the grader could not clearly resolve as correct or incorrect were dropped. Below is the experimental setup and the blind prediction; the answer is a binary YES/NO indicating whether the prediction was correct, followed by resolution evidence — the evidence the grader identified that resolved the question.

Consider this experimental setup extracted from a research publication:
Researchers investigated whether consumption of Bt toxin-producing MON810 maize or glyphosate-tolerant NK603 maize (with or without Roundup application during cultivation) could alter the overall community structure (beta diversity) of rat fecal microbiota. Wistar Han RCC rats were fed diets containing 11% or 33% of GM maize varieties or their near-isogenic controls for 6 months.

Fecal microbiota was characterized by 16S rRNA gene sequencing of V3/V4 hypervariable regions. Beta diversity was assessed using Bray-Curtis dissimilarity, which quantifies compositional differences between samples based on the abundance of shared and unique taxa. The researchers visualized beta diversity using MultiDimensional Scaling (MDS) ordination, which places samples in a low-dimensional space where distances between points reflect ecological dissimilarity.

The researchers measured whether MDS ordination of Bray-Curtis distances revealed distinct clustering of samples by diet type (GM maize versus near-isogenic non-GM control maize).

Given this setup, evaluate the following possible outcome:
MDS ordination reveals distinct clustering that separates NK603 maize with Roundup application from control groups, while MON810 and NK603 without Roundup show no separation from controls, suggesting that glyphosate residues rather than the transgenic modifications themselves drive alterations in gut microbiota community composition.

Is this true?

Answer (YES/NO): NO